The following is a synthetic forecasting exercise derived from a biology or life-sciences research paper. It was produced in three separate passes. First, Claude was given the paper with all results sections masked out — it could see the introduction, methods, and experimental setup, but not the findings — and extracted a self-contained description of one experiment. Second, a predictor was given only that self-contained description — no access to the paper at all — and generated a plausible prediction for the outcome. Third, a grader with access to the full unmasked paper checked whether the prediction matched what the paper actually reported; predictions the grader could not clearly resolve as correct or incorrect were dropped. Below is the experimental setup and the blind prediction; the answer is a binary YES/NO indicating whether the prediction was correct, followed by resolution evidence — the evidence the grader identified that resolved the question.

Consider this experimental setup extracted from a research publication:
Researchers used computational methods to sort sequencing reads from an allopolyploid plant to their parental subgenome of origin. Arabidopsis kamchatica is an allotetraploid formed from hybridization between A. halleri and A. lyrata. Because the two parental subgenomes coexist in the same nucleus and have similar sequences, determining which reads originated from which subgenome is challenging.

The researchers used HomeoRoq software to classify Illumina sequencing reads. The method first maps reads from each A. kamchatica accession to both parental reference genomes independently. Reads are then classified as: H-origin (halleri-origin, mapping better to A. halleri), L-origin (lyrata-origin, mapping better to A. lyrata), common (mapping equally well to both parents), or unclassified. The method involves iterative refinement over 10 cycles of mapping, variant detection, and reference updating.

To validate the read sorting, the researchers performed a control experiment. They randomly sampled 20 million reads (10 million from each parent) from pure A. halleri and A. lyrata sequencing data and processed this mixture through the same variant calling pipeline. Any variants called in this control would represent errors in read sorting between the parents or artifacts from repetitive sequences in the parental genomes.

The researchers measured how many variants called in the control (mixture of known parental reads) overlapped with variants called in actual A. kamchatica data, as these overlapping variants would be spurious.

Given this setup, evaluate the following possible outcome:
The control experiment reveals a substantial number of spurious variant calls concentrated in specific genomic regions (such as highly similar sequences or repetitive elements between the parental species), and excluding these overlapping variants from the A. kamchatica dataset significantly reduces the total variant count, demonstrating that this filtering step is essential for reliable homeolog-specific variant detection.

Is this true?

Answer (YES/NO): NO